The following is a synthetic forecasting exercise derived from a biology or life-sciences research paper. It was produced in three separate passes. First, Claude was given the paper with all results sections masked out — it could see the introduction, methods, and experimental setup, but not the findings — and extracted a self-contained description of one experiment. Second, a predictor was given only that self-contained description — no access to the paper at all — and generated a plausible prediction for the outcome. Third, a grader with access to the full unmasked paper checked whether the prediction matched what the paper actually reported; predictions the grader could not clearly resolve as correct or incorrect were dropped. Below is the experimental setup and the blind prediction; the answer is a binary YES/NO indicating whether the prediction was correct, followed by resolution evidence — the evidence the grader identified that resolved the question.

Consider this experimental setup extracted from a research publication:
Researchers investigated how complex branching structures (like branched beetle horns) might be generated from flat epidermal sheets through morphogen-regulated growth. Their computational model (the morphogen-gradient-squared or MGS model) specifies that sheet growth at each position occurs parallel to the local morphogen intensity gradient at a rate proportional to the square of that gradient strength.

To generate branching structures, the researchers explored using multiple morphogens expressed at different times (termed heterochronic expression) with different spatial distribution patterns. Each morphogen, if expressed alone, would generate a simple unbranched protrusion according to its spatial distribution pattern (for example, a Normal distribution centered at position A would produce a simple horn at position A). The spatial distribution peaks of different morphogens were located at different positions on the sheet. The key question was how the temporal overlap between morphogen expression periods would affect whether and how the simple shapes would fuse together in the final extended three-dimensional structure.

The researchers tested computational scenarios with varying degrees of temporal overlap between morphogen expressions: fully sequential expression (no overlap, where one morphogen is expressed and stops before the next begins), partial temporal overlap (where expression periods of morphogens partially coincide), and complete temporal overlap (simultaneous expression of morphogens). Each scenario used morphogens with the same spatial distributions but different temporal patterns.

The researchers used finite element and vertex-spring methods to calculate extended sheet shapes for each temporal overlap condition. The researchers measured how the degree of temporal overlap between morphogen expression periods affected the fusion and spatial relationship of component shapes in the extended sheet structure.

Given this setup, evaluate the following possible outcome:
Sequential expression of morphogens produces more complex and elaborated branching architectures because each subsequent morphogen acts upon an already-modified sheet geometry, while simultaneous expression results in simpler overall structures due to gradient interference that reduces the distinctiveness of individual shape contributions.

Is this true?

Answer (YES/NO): NO